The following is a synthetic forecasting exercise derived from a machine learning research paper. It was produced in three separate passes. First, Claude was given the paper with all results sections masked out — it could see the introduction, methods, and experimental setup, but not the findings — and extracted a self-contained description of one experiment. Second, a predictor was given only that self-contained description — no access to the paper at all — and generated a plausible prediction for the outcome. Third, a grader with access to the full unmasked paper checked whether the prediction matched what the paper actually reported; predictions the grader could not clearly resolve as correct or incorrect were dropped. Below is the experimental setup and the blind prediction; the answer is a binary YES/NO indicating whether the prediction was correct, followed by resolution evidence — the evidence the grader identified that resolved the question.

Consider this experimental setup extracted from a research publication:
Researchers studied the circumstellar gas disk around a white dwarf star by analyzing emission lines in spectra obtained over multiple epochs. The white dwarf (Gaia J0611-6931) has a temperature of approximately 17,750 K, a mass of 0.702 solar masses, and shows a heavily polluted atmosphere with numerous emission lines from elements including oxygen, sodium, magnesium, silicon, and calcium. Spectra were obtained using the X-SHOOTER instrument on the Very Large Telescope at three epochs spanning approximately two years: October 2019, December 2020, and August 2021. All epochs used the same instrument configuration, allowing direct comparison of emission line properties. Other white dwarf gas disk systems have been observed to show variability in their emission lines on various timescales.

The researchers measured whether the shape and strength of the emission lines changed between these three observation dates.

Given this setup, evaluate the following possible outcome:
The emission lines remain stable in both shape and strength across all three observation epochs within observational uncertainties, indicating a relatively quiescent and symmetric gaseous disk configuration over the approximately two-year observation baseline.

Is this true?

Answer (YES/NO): YES